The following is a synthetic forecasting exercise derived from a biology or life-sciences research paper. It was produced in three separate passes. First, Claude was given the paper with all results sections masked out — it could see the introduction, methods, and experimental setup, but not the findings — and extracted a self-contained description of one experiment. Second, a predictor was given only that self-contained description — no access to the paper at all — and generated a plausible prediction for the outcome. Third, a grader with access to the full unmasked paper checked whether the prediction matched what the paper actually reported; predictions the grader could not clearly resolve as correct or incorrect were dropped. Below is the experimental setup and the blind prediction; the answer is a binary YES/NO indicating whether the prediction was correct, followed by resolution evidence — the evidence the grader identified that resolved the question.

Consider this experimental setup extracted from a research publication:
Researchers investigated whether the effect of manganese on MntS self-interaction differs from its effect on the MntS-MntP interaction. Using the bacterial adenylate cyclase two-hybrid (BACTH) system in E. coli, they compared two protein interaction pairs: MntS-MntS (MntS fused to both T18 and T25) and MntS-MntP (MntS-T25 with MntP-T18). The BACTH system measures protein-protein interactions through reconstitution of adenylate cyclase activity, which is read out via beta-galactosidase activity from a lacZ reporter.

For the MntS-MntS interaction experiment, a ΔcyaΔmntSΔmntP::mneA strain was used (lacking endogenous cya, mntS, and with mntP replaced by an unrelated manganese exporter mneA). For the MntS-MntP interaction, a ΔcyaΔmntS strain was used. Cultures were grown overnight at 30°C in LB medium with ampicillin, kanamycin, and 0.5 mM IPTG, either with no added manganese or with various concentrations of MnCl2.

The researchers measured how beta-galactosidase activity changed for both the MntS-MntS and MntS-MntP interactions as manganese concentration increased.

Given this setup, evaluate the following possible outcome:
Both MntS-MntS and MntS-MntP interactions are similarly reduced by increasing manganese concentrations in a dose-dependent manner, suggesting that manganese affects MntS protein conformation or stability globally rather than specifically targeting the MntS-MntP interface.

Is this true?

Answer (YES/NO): NO